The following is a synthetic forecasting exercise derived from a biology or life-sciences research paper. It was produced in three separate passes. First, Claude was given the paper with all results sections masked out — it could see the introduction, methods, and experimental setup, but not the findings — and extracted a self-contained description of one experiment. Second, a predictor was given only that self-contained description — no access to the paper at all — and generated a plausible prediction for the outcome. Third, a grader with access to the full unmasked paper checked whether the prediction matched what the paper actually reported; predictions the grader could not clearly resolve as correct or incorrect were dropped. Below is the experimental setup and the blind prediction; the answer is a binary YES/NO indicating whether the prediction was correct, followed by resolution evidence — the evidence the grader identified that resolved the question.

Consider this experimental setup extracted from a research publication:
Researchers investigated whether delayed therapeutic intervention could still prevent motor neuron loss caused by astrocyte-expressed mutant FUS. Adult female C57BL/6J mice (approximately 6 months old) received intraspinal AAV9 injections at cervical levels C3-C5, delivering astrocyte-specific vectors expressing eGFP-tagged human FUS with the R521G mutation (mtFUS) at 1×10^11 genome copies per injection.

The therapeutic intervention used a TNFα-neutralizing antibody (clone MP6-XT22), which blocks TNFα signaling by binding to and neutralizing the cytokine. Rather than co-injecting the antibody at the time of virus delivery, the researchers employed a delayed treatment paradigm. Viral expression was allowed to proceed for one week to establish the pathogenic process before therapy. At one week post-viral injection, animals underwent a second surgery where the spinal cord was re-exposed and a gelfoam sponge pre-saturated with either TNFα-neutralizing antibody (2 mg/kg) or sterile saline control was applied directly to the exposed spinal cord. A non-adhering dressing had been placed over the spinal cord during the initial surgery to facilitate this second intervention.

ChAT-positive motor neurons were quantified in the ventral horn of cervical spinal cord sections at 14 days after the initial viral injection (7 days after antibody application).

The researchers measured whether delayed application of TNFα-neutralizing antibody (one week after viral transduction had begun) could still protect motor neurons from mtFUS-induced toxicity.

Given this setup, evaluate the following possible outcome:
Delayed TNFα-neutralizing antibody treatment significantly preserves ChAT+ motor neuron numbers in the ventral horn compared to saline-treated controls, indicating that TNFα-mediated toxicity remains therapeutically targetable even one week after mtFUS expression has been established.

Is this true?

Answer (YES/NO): YES